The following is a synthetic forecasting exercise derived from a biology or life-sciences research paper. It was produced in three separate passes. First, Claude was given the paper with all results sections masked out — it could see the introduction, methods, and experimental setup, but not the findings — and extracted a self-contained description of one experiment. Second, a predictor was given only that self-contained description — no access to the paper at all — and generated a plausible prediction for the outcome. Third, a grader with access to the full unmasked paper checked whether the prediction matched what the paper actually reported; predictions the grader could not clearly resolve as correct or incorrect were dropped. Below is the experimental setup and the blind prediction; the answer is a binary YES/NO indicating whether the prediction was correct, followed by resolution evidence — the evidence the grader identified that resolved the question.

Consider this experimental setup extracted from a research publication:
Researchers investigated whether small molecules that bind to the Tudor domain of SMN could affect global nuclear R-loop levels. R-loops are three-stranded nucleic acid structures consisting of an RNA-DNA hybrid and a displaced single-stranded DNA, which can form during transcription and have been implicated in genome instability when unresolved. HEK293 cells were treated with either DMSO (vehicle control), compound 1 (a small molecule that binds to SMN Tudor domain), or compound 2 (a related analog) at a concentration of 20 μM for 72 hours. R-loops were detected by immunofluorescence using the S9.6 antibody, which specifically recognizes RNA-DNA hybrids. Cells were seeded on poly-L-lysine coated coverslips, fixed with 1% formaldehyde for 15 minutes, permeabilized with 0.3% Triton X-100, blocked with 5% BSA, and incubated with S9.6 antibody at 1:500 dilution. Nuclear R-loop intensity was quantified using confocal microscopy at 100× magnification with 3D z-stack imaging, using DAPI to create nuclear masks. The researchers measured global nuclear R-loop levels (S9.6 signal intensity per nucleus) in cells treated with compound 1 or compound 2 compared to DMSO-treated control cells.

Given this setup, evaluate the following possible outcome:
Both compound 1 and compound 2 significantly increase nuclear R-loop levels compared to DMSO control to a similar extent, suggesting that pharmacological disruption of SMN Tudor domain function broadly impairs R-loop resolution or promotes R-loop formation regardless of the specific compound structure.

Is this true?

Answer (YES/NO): YES